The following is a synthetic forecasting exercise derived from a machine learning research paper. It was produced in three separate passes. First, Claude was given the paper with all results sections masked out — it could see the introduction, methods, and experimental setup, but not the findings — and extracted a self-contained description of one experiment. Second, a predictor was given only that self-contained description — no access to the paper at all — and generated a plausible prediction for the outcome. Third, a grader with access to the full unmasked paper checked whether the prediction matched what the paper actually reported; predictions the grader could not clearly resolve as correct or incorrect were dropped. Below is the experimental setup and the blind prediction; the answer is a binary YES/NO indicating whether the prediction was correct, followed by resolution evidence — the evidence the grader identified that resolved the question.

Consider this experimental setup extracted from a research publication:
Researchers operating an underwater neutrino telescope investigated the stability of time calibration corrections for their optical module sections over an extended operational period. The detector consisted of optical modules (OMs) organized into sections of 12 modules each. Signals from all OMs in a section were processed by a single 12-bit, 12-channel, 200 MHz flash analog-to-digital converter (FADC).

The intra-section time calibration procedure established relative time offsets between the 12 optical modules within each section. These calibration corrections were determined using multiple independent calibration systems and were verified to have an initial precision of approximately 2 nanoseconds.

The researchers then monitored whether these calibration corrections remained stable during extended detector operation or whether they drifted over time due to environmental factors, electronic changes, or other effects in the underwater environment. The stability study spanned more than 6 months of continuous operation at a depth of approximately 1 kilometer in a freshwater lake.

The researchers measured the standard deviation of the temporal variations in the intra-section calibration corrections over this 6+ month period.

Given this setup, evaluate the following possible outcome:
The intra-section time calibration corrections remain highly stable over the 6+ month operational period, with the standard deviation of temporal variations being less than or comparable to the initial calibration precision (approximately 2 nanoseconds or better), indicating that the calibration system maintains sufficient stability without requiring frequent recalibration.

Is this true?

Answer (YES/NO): YES